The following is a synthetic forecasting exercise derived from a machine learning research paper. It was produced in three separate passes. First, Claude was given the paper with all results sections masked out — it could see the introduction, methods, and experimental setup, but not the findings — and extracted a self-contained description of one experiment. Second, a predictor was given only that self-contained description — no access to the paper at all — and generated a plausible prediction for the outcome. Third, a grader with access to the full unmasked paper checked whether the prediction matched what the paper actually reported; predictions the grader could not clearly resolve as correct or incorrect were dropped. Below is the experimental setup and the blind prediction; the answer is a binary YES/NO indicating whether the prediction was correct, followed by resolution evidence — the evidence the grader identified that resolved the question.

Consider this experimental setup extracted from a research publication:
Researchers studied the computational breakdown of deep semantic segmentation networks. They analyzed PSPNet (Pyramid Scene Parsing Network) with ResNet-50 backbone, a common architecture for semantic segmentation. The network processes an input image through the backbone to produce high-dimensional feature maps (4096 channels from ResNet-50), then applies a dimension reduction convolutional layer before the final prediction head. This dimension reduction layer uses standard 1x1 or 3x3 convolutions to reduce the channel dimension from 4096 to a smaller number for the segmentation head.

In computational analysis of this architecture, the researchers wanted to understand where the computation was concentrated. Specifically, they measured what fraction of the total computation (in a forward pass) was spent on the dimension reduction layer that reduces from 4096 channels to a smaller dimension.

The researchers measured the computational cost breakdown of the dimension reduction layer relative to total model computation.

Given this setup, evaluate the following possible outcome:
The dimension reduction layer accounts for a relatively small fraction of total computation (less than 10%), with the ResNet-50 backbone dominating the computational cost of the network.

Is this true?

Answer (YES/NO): NO